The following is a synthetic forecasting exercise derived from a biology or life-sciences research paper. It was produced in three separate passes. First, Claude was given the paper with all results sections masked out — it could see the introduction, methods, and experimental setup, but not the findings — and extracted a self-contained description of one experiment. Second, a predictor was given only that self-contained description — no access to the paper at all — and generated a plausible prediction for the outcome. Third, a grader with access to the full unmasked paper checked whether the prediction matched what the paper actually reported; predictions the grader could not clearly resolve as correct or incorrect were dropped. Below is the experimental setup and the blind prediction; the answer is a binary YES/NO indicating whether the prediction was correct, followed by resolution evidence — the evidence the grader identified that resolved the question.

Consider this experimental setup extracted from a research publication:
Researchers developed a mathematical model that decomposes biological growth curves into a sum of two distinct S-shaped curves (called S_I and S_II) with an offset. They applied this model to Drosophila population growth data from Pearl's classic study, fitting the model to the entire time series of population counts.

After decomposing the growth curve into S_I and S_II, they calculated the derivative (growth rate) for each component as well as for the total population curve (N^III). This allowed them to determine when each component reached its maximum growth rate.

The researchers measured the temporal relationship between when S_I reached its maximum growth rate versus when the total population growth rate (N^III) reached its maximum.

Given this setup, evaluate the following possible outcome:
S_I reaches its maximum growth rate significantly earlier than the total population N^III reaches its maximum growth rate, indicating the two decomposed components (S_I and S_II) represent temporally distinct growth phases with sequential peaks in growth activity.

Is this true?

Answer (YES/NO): YES